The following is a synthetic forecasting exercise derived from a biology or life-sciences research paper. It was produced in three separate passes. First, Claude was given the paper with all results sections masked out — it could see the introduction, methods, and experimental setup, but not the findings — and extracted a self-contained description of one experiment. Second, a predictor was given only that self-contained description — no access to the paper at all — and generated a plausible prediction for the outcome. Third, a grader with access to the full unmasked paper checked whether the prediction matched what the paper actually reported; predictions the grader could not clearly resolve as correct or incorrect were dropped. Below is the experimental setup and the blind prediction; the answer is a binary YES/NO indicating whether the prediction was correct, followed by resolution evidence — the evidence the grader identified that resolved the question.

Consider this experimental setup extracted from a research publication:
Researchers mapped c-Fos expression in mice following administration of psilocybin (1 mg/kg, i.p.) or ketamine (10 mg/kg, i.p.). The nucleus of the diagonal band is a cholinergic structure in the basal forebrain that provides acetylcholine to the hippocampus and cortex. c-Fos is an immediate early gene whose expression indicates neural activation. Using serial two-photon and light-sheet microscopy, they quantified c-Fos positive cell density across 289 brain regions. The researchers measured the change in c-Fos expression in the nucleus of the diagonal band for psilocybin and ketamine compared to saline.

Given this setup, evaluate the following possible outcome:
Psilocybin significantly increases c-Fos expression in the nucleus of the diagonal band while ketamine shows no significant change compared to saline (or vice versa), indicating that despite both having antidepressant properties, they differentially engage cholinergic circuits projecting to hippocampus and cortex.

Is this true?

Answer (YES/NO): NO